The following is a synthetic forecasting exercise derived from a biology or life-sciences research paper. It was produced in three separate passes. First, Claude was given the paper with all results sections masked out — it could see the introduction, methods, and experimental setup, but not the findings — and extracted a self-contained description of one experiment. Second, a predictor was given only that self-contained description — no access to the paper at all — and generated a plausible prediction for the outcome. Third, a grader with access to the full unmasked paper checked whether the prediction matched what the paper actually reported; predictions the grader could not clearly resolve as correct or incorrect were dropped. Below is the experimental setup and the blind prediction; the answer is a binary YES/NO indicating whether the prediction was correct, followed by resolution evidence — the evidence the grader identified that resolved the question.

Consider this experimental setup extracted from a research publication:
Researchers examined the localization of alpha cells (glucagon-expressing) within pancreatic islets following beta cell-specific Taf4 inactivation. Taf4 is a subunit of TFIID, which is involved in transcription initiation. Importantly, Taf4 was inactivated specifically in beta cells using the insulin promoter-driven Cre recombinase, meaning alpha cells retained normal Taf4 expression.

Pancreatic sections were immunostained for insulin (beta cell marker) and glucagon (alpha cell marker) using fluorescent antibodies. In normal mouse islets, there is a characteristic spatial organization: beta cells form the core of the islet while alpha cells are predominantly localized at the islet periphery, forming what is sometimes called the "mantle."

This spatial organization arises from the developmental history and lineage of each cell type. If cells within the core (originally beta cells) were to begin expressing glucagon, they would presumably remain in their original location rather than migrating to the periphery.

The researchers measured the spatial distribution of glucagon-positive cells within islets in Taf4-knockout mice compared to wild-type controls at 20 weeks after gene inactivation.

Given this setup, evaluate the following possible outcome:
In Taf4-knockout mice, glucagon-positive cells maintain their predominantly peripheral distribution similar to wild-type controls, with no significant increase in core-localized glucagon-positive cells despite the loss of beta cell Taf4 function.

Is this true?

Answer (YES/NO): NO